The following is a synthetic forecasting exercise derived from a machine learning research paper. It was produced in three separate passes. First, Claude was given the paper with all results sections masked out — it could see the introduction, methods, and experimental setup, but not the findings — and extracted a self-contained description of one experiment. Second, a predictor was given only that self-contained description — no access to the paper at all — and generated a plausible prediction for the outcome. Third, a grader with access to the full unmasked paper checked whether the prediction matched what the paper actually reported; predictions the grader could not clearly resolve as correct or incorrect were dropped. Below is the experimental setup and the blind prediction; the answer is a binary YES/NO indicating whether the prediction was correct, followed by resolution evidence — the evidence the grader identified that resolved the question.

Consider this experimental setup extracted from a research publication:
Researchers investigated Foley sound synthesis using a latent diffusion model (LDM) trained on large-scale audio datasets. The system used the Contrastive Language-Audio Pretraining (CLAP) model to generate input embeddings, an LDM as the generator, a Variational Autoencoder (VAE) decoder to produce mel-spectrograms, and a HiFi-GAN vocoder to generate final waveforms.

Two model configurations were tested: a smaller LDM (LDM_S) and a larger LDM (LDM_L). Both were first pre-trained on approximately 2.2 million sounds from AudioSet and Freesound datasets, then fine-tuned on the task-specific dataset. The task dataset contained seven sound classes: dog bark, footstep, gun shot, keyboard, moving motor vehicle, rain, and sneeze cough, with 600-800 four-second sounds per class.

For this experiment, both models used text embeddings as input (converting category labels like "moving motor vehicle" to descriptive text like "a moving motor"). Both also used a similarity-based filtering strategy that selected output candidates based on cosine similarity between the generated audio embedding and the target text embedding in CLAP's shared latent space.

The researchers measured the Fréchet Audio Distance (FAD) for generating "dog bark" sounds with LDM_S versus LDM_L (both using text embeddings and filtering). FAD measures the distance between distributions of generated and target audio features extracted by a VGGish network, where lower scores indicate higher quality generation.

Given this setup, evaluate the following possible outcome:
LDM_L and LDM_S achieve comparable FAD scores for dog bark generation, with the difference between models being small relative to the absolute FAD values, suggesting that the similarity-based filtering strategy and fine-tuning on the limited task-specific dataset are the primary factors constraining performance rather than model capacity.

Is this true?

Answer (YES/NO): NO